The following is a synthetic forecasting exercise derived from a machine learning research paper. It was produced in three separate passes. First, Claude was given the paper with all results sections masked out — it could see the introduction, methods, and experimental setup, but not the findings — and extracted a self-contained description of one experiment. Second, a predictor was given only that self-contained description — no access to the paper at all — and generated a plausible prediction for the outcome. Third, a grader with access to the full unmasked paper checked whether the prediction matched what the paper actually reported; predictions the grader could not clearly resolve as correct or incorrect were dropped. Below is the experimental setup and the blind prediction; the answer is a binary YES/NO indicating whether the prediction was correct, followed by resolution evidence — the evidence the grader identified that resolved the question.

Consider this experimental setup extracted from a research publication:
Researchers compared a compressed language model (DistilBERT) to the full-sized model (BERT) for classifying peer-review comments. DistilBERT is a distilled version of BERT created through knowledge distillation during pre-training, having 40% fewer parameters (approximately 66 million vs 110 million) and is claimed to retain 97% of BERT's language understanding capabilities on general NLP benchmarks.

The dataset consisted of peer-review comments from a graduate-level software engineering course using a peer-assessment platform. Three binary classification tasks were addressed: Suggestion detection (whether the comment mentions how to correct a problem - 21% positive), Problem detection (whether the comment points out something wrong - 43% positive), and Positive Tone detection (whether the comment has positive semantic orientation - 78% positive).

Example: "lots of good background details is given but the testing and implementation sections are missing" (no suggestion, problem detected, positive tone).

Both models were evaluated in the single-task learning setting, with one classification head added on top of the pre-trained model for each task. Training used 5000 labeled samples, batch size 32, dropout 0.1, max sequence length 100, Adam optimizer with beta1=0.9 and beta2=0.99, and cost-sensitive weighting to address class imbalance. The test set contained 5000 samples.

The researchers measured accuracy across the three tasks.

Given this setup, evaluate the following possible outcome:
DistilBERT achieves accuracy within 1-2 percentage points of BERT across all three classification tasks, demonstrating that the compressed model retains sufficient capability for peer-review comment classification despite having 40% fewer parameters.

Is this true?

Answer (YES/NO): YES